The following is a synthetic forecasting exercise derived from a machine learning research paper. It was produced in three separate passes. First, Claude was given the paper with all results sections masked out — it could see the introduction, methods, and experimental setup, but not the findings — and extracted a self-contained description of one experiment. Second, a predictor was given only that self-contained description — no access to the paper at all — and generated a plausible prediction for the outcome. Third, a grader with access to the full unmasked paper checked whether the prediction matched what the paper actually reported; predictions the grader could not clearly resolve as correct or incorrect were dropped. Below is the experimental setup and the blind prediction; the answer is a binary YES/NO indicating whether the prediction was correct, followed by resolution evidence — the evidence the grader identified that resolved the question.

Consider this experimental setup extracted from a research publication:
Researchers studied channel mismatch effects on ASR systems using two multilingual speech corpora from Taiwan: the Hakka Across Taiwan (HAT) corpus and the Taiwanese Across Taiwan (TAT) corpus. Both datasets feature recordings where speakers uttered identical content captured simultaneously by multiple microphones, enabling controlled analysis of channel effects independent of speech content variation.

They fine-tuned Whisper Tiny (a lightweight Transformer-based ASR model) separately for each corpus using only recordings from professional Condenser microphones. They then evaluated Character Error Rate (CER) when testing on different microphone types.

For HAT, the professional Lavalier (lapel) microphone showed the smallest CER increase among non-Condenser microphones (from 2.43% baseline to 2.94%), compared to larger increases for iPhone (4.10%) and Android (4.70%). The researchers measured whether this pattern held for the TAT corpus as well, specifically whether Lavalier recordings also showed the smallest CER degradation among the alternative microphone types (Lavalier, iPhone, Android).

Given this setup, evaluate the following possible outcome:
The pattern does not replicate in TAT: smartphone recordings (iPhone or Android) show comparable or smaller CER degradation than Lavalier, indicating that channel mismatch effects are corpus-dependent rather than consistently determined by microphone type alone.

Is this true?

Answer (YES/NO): NO